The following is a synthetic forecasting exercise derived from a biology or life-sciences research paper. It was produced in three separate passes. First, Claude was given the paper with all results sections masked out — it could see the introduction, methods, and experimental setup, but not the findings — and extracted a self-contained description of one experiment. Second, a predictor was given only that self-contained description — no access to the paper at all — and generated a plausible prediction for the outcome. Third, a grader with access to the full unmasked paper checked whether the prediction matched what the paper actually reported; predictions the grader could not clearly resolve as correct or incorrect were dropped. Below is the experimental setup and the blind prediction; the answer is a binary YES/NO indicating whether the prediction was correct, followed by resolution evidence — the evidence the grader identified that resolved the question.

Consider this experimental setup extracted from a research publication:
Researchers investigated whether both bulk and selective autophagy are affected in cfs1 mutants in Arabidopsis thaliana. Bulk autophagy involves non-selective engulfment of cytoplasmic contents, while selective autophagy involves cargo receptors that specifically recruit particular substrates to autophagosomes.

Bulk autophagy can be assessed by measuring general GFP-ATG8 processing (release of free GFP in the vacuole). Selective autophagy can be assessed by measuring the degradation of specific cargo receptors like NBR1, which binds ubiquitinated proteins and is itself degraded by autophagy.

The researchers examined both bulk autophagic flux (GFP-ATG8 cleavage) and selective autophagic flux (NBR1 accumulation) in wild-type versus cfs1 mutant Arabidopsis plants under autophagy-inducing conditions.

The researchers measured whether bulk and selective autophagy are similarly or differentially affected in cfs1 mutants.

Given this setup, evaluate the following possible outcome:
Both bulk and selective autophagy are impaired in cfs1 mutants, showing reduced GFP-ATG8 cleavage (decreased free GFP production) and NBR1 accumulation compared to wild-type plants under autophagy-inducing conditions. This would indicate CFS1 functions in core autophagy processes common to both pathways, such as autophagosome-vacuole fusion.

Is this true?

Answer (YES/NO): YES